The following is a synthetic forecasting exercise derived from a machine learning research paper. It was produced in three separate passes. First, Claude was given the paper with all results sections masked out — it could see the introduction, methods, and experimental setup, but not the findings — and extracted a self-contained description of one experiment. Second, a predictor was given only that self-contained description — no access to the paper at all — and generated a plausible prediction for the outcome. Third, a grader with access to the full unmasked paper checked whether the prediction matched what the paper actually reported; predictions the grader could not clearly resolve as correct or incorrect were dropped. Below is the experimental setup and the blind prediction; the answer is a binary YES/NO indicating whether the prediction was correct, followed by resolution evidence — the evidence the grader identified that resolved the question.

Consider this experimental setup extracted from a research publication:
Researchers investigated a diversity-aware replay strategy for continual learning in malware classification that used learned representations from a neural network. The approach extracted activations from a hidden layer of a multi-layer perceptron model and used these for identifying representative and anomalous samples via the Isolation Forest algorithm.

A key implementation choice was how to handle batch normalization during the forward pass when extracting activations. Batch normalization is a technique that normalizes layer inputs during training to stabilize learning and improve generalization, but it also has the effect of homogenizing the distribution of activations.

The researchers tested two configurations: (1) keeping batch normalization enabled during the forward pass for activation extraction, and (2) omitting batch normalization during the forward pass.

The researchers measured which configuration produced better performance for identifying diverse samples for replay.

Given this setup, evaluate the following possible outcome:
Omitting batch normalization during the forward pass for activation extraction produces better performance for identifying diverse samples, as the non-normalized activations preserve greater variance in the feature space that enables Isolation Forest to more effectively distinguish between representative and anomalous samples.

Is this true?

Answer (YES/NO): YES